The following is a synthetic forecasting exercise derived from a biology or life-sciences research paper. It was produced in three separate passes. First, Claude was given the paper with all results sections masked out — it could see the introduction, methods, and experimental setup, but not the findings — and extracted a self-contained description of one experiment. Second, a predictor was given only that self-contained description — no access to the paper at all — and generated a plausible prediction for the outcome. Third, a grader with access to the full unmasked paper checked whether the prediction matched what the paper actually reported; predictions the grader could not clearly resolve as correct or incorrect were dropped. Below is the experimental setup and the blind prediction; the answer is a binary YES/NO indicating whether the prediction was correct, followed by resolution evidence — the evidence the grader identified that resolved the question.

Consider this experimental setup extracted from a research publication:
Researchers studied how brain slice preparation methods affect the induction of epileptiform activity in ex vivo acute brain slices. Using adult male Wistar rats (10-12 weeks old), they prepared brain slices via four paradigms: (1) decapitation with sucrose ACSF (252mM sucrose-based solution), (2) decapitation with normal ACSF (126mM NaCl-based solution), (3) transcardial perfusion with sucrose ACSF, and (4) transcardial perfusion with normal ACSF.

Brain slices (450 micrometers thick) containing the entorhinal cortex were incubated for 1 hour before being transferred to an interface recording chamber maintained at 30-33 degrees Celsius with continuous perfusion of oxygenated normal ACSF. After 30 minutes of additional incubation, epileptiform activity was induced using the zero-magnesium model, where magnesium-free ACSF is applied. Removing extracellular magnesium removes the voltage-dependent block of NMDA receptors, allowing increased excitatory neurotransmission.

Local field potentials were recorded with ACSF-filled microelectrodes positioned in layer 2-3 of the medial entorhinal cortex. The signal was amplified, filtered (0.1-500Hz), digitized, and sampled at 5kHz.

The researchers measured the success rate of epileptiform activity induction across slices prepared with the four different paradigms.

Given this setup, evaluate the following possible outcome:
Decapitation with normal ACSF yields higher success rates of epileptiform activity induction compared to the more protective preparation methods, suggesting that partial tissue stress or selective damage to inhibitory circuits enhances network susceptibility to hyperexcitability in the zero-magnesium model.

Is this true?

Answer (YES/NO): YES